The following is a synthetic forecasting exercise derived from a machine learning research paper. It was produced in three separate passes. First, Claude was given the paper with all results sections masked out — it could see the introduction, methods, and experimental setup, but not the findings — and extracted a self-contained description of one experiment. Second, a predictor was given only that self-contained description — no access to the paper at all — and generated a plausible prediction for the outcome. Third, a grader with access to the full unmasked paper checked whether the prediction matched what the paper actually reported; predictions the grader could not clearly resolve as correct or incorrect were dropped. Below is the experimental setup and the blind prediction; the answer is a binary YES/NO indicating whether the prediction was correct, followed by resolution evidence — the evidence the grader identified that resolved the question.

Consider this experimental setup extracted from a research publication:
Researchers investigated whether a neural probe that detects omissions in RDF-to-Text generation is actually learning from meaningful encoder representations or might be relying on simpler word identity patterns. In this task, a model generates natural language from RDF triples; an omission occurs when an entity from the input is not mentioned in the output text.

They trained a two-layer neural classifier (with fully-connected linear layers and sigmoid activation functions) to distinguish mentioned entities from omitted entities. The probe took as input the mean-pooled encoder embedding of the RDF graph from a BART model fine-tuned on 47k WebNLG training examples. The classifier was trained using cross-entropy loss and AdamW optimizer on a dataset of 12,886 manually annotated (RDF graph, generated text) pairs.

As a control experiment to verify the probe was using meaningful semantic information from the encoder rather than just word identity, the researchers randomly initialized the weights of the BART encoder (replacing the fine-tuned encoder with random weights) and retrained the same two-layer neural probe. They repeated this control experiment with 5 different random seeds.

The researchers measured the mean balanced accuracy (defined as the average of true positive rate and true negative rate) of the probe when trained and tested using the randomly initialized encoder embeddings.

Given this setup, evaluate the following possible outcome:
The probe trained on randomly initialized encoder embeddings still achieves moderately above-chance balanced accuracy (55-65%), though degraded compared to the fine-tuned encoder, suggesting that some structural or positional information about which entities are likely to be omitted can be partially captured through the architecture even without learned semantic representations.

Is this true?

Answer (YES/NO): NO